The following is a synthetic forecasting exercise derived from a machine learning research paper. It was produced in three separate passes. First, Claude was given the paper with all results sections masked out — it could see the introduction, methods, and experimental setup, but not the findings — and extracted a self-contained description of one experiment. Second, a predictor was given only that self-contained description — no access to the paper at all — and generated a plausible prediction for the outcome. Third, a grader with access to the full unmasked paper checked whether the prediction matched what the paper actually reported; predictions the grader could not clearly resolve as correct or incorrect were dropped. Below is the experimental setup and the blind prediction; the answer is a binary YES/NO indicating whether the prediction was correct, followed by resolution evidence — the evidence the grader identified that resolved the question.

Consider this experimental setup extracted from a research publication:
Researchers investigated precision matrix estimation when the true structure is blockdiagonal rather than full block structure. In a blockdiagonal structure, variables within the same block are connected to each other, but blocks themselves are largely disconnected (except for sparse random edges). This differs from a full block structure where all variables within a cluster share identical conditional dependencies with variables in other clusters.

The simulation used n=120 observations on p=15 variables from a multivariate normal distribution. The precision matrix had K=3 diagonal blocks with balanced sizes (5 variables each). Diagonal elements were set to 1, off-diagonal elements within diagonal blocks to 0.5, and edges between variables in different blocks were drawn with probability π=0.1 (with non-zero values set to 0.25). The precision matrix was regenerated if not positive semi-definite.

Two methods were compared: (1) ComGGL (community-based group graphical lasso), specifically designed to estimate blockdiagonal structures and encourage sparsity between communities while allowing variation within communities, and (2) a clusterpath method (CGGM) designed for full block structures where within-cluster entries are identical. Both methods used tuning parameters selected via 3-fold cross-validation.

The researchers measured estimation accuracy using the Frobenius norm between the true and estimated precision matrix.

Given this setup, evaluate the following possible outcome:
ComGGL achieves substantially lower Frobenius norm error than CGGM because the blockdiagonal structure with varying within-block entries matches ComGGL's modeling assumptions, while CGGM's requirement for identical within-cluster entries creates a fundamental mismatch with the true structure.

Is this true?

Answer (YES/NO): NO